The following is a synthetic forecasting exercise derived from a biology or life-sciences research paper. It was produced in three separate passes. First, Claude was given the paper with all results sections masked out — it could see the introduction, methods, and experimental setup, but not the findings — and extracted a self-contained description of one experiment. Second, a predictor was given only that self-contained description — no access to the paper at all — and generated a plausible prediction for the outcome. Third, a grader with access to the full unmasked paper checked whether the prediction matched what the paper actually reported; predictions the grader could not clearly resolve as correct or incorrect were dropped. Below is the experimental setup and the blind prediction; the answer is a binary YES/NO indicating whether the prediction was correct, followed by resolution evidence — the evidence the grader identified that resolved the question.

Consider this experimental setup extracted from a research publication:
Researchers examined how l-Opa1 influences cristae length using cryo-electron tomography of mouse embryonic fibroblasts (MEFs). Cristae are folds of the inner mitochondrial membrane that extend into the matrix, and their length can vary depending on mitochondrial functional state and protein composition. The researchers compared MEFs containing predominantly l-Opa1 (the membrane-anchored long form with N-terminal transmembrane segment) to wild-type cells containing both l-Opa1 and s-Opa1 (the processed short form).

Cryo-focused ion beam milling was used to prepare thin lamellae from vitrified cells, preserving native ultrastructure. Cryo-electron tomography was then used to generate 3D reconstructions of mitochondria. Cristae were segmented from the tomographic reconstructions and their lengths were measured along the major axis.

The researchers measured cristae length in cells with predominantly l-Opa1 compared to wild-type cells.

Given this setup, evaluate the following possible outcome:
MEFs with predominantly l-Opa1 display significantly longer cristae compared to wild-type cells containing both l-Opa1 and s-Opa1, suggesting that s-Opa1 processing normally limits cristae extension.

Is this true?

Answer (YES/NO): YES